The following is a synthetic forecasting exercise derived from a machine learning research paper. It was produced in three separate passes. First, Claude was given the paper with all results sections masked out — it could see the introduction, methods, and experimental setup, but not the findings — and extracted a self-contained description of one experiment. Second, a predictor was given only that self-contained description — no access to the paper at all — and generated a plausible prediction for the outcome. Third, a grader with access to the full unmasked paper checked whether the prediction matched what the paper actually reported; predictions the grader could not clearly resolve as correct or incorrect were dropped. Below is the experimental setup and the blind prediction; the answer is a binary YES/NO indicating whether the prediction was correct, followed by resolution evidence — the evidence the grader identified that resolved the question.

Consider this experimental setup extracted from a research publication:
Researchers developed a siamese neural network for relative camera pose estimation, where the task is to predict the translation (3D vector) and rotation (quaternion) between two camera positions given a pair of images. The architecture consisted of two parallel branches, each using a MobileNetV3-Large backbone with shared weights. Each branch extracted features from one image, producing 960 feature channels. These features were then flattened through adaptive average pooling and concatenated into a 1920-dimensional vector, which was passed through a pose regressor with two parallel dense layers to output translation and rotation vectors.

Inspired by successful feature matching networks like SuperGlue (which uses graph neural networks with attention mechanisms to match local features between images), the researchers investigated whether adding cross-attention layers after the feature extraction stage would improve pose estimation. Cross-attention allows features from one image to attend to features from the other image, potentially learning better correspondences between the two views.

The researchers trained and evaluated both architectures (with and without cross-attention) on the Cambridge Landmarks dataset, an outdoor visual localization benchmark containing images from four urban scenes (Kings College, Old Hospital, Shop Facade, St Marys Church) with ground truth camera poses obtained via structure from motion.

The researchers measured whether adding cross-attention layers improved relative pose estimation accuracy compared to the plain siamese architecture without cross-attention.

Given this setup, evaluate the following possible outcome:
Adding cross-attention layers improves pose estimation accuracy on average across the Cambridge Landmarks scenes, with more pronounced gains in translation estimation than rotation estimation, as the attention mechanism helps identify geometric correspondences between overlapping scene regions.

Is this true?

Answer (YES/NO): NO